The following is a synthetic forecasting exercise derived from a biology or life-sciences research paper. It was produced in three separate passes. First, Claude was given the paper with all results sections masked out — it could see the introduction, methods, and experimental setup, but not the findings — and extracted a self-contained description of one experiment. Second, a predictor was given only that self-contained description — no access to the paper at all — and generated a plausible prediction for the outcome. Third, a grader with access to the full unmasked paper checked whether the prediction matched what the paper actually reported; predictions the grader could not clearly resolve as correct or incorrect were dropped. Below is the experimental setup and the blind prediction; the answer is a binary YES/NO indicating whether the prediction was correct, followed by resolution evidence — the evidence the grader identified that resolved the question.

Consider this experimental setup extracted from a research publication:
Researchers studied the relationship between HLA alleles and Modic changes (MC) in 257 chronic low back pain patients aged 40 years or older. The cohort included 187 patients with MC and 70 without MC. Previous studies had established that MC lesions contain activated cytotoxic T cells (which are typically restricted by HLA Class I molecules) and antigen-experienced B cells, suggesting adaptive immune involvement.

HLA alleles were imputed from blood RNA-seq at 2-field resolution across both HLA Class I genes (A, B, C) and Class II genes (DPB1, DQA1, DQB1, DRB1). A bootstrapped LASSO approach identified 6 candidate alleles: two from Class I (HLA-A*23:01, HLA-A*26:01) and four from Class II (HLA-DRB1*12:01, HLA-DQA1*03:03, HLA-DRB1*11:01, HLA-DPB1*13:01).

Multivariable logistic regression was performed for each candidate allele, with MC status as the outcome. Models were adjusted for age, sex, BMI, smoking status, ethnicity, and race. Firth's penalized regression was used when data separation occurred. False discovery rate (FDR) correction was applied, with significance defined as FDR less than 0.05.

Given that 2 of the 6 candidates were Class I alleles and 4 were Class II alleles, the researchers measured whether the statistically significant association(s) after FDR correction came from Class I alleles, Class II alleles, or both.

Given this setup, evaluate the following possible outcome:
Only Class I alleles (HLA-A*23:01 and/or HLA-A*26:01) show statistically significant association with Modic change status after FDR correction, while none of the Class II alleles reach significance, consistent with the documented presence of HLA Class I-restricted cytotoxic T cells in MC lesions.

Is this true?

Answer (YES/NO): NO